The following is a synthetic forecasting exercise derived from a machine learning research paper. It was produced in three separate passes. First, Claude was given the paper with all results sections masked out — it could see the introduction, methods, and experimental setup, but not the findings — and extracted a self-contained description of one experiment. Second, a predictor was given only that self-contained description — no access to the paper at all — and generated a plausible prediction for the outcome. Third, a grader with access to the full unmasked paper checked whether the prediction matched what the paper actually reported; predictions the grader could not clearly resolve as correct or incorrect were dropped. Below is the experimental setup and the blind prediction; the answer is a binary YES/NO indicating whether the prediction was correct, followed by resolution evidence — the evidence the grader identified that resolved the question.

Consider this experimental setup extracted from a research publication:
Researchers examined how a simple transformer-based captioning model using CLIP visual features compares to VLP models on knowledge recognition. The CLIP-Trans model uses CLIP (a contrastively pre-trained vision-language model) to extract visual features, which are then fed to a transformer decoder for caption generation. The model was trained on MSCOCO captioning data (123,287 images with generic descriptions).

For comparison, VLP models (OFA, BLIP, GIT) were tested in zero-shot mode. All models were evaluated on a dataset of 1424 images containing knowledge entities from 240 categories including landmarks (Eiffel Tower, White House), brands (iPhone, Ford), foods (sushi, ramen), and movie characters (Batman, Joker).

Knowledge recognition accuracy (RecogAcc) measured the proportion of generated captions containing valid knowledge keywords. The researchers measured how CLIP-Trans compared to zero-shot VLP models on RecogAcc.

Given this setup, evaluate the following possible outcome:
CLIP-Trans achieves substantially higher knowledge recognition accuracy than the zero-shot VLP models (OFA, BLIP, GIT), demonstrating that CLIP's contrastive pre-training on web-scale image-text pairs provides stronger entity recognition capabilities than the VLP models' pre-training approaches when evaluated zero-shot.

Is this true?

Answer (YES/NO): NO